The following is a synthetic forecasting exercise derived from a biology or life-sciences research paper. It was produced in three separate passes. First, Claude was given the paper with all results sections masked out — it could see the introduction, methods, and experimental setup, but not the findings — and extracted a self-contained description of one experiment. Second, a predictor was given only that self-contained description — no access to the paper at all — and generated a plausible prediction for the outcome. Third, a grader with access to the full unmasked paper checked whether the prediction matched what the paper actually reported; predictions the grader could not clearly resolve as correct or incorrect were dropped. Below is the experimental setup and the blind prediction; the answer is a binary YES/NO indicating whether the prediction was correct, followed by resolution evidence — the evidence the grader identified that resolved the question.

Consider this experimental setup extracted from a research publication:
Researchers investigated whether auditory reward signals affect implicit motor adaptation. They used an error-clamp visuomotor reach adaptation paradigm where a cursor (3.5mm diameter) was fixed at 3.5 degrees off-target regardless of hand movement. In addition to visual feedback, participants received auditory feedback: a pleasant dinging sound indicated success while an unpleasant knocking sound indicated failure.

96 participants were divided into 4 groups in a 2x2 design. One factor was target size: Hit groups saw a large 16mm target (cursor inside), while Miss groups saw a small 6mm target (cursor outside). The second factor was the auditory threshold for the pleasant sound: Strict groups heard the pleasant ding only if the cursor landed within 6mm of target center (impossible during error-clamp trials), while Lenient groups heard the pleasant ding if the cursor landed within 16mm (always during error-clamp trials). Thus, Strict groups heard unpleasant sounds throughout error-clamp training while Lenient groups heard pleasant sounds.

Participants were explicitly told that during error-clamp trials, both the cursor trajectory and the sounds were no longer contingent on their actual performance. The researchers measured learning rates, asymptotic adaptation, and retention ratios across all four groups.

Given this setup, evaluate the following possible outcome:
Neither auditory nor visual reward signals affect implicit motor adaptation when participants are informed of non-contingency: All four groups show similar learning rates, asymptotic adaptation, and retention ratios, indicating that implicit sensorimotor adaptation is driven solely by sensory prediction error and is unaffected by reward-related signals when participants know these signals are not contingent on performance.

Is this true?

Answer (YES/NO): NO